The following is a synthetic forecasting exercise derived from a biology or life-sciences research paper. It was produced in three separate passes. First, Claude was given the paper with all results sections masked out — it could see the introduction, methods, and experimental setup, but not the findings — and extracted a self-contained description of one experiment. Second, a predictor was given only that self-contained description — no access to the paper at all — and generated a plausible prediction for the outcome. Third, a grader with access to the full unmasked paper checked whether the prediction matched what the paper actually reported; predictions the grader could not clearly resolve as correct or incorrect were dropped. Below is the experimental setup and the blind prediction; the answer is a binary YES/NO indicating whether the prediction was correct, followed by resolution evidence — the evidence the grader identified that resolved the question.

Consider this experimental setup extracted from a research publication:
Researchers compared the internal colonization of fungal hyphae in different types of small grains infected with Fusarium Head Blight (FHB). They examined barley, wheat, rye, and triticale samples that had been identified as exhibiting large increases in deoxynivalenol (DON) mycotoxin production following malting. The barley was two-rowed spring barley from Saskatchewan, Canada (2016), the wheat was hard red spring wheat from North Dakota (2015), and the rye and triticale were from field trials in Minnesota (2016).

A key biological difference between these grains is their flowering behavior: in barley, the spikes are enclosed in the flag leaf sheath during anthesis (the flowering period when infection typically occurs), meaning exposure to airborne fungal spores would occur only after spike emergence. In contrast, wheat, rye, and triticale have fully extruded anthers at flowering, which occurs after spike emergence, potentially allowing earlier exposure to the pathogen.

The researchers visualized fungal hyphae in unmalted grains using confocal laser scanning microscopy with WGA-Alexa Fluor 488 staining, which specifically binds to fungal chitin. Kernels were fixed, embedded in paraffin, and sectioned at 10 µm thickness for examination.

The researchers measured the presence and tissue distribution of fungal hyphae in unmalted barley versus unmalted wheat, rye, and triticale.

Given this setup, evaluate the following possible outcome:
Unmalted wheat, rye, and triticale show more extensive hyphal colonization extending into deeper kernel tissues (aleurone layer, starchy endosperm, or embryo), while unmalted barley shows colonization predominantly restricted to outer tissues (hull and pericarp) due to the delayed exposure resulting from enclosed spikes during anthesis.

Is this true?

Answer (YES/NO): YES